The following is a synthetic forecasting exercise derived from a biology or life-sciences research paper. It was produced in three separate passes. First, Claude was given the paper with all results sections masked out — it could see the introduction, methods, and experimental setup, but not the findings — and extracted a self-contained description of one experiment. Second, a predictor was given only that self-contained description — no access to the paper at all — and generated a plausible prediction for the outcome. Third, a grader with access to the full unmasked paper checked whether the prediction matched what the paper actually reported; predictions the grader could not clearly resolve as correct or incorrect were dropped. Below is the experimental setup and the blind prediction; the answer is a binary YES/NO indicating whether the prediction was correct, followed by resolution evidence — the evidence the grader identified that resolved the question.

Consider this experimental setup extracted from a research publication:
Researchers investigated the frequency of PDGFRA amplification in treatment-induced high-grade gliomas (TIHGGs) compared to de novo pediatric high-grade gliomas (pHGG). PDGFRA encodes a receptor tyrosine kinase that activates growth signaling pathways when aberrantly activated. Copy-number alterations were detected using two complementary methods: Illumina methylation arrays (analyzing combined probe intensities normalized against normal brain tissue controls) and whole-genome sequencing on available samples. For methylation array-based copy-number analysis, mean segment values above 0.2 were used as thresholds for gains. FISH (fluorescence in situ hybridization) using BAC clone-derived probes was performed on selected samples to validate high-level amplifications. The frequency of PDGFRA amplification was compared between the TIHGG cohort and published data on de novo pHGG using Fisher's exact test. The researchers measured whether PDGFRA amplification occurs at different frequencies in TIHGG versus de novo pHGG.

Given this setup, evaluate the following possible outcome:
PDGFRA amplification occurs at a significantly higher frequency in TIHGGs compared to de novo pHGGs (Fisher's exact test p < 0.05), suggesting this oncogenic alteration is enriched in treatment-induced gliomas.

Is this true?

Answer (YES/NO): YES